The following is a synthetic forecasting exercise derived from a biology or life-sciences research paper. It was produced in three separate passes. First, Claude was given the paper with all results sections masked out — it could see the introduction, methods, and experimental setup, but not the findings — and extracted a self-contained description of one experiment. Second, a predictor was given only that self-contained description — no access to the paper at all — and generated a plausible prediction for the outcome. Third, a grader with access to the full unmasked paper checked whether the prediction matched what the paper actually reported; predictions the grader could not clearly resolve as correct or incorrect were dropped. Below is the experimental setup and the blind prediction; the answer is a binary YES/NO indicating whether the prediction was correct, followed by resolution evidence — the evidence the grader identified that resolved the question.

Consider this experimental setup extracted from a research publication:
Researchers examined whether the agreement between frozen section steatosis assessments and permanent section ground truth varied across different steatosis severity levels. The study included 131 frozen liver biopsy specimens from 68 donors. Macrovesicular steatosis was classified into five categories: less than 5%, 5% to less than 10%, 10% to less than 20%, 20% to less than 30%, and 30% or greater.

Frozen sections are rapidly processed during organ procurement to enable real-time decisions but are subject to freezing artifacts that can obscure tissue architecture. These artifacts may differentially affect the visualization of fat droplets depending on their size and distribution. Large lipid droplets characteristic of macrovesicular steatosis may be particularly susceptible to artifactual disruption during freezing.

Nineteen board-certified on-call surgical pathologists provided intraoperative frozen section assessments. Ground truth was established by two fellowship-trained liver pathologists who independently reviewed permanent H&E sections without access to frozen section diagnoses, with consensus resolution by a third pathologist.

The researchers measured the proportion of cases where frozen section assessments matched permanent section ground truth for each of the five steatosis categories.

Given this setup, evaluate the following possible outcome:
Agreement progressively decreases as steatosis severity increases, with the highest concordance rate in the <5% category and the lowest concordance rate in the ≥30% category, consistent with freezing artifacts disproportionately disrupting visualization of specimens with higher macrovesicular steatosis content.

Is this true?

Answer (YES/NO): NO